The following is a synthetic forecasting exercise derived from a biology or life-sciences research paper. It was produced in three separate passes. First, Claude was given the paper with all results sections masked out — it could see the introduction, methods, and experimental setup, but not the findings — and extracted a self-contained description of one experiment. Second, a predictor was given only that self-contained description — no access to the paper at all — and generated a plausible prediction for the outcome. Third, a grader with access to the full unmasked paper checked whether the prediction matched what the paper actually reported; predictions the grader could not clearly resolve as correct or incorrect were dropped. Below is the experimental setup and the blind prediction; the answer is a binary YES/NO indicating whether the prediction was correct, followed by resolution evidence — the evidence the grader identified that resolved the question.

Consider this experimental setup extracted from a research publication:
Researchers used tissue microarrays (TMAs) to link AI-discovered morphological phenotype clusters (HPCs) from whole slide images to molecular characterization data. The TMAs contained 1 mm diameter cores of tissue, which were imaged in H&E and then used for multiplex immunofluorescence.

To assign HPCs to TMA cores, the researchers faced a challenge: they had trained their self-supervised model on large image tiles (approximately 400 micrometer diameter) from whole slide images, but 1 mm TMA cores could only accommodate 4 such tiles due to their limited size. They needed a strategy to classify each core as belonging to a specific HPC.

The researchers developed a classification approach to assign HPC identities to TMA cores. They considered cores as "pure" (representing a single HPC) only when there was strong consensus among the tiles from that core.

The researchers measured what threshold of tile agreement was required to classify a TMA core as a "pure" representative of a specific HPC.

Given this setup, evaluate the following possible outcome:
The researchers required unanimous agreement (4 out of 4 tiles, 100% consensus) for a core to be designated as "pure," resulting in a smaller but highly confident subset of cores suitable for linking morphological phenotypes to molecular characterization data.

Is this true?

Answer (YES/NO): NO